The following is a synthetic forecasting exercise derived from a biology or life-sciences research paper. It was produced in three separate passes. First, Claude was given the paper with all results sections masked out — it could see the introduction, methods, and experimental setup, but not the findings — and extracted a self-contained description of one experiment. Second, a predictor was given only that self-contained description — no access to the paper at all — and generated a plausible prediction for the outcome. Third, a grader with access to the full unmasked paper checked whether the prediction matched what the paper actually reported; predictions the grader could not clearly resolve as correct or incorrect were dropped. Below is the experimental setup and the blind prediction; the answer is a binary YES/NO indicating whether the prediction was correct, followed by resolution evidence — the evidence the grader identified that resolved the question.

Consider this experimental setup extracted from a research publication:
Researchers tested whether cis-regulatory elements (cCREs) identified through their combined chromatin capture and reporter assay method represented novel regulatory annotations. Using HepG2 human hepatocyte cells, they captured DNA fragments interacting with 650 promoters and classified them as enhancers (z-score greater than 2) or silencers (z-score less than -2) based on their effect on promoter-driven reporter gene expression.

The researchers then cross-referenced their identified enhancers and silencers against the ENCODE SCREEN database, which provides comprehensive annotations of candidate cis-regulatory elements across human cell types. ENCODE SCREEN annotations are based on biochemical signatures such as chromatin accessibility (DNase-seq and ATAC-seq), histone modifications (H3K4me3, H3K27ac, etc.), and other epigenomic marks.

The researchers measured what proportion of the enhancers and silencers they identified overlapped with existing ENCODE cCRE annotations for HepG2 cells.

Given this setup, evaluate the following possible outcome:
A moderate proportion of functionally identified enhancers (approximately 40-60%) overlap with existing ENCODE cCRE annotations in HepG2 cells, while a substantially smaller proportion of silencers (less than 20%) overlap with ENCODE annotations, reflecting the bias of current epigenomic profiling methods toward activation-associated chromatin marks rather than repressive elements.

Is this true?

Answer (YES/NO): NO